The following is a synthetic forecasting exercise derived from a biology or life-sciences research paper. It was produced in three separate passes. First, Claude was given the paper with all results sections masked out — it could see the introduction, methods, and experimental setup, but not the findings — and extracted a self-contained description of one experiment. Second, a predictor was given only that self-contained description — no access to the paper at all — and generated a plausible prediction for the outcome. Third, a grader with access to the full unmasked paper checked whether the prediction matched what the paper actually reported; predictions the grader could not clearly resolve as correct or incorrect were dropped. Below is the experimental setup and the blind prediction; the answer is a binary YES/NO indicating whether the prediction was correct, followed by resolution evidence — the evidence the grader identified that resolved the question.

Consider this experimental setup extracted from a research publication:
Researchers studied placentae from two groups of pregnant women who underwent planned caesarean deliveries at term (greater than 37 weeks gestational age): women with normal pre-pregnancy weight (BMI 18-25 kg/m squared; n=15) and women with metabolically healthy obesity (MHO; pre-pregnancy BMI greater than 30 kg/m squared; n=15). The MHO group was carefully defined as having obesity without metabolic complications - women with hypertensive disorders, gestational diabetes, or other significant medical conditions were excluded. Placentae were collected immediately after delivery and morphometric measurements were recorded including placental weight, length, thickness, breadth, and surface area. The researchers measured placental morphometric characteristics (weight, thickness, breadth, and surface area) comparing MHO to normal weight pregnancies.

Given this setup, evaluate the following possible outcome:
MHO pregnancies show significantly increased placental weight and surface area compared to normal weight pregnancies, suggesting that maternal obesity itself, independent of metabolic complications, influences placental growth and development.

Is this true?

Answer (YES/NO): YES